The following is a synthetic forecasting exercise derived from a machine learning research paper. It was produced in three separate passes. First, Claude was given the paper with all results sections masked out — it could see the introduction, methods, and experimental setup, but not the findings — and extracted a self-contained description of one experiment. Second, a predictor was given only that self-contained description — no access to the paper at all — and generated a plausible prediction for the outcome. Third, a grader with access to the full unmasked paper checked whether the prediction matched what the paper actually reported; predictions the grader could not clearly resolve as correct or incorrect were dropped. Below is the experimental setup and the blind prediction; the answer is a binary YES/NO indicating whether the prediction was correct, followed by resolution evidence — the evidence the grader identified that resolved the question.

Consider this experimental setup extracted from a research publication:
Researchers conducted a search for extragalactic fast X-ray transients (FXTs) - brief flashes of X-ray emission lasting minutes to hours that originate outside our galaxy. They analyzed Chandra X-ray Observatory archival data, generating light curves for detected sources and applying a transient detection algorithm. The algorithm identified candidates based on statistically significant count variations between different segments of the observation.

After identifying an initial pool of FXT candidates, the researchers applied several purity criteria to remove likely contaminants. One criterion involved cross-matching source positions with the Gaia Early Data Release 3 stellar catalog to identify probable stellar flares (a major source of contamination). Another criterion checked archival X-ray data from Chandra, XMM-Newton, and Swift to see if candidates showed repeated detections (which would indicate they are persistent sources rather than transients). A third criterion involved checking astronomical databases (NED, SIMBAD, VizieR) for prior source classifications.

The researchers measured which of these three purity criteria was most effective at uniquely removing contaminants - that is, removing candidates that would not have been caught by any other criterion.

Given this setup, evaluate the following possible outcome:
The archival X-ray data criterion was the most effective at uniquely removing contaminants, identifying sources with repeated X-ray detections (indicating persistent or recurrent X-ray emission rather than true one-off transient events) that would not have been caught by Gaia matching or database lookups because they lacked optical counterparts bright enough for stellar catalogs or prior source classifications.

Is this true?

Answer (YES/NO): NO